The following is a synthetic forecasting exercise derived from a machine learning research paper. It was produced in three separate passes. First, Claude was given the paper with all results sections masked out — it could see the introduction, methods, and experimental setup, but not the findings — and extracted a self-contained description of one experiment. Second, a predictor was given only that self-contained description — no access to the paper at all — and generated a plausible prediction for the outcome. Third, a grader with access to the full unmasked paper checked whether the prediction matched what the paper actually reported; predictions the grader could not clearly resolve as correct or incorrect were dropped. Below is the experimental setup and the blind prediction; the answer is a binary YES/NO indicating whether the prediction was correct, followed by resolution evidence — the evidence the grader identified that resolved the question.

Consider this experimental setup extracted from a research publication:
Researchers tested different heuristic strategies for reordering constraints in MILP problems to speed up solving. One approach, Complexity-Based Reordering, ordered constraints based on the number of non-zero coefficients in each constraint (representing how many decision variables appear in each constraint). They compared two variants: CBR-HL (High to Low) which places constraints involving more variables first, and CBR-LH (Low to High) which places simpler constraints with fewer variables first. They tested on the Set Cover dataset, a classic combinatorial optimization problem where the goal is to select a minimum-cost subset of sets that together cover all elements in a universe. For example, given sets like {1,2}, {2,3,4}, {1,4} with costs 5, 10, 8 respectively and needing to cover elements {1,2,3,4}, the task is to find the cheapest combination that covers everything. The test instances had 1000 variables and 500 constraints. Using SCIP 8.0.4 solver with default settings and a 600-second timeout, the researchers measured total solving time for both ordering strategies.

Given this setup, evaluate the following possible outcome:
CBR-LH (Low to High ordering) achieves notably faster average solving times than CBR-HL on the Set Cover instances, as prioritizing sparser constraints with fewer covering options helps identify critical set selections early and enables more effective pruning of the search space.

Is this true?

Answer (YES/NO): NO